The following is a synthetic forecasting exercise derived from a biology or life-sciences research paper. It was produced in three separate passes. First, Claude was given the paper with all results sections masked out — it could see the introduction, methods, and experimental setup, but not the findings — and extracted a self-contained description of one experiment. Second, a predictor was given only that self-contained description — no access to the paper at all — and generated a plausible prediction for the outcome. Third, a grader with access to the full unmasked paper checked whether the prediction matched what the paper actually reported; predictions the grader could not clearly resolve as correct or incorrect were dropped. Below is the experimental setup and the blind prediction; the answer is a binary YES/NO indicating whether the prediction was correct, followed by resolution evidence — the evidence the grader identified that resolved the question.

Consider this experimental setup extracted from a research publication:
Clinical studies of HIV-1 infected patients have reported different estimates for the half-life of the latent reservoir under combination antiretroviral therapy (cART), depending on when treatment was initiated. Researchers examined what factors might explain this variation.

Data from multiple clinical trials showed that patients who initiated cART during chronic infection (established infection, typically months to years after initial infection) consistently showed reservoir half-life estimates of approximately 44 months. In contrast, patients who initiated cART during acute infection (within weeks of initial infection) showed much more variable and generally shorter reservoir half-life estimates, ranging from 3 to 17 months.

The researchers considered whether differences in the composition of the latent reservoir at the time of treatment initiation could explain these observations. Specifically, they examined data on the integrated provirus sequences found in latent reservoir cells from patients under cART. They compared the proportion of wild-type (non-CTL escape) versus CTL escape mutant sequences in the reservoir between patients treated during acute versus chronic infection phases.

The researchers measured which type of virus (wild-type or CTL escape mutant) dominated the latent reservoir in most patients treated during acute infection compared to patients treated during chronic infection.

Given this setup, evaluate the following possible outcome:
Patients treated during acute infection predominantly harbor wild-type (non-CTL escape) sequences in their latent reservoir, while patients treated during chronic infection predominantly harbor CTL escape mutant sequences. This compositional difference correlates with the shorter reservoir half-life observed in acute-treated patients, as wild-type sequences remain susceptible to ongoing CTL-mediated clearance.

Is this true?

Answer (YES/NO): YES